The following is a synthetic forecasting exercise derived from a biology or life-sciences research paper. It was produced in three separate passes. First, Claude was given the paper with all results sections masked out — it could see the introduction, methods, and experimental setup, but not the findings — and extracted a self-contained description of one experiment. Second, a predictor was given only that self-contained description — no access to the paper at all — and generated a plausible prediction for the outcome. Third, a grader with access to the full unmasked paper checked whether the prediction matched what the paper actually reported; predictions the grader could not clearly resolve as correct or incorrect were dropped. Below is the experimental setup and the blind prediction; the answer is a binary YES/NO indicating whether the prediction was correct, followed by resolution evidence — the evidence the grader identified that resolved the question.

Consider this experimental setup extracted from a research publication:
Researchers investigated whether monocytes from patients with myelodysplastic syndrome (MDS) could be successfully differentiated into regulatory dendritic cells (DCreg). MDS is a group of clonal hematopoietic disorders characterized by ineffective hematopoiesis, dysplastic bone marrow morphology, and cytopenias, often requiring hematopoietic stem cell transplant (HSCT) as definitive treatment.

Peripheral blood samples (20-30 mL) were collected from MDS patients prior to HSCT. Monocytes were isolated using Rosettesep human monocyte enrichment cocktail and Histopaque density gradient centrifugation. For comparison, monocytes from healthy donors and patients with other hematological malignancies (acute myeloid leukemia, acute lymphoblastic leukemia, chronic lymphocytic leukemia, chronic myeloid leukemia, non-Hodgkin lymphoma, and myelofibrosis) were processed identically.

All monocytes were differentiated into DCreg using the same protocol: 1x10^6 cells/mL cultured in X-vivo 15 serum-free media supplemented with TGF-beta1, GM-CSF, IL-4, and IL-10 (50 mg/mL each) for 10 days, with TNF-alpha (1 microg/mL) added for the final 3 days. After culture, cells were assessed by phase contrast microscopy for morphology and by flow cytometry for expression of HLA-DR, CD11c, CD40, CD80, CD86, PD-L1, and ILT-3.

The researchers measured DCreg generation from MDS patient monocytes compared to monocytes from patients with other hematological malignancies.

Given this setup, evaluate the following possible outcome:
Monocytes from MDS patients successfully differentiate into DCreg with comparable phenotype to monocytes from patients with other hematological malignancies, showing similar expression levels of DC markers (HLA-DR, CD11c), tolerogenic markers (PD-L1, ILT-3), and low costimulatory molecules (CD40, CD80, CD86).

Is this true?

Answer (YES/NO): NO